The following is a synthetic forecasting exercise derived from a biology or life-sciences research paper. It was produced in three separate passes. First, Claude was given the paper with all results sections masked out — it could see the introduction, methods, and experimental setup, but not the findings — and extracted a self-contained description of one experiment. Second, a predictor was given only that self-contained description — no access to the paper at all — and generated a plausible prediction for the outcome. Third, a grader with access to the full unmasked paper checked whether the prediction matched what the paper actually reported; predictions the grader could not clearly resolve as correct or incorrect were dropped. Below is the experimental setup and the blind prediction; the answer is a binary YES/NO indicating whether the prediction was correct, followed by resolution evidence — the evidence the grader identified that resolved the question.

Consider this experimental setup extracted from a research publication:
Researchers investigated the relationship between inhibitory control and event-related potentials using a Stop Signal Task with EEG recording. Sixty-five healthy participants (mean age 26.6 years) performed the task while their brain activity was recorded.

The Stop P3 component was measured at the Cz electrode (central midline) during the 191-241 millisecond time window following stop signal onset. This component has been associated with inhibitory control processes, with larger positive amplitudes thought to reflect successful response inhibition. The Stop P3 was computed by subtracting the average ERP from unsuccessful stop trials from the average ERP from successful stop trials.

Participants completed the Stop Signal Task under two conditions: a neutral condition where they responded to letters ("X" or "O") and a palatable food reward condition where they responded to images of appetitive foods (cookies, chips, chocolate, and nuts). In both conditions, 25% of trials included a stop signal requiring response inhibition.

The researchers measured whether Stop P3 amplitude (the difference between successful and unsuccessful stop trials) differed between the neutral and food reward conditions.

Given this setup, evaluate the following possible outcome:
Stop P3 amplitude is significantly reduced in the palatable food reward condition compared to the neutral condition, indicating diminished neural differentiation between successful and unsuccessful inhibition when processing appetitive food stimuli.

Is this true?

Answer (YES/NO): NO